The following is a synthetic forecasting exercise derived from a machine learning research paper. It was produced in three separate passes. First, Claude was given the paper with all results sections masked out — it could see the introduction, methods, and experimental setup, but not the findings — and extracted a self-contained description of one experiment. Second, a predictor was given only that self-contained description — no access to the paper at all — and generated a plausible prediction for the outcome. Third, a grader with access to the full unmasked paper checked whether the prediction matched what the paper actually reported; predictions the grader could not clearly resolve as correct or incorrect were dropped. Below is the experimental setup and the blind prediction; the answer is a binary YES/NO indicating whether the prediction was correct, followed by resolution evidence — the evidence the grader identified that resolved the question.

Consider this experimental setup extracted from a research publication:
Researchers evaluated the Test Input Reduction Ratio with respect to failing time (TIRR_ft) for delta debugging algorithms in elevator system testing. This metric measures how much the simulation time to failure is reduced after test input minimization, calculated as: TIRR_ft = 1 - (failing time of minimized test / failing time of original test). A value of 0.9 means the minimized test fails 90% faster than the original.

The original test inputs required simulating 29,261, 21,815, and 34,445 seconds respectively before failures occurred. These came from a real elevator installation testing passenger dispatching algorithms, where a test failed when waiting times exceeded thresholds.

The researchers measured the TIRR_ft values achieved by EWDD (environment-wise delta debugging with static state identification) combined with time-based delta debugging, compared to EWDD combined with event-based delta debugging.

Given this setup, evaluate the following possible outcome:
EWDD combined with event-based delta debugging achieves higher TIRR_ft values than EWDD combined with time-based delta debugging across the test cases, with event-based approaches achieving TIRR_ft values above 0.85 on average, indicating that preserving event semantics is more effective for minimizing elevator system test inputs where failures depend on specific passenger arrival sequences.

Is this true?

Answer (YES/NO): NO